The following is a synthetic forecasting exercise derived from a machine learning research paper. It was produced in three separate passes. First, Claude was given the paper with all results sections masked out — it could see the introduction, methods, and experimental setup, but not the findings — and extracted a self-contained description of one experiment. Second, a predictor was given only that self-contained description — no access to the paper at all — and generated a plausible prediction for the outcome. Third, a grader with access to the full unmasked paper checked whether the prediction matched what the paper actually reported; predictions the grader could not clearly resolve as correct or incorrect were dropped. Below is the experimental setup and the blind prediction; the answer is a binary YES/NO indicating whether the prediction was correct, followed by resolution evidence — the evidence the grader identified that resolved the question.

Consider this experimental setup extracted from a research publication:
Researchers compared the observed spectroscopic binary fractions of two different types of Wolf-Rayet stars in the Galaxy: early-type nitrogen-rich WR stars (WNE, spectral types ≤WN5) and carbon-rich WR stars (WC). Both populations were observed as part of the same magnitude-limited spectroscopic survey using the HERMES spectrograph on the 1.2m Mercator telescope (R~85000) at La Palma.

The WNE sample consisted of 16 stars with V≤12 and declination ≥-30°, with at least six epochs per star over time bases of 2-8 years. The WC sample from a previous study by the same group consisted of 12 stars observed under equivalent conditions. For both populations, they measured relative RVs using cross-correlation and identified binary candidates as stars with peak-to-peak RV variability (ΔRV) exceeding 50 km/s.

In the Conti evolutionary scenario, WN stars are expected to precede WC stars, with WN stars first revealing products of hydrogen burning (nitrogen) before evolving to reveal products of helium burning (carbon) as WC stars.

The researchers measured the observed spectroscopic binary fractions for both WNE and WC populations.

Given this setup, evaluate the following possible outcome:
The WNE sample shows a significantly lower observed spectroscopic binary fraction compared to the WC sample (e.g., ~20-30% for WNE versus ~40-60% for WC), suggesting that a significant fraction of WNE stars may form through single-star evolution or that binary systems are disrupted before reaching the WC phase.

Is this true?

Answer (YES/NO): NO